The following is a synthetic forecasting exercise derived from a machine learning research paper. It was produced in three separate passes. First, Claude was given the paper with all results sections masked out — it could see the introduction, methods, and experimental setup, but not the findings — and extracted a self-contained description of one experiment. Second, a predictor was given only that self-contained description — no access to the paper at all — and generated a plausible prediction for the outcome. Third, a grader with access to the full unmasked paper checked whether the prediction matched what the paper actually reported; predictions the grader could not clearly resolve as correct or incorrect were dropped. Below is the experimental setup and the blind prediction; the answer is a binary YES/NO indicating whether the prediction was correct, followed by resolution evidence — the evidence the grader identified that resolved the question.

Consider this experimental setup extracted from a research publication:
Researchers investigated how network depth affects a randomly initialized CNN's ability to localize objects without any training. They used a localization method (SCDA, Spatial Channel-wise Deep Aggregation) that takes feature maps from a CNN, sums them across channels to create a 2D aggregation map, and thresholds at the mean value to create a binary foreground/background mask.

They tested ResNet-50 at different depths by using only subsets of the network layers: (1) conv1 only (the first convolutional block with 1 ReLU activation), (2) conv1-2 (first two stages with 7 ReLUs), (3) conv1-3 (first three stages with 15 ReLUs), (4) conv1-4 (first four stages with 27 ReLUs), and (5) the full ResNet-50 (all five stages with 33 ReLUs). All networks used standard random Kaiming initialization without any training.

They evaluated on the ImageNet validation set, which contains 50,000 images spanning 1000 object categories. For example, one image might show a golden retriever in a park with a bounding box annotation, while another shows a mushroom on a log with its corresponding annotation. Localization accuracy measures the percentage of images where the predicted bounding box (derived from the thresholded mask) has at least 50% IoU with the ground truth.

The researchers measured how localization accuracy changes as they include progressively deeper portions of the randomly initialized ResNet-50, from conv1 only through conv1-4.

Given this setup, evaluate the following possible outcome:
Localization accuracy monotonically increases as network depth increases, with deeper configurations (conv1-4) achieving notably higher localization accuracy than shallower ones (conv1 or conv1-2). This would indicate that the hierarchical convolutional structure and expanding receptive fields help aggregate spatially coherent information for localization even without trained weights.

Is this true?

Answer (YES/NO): NO